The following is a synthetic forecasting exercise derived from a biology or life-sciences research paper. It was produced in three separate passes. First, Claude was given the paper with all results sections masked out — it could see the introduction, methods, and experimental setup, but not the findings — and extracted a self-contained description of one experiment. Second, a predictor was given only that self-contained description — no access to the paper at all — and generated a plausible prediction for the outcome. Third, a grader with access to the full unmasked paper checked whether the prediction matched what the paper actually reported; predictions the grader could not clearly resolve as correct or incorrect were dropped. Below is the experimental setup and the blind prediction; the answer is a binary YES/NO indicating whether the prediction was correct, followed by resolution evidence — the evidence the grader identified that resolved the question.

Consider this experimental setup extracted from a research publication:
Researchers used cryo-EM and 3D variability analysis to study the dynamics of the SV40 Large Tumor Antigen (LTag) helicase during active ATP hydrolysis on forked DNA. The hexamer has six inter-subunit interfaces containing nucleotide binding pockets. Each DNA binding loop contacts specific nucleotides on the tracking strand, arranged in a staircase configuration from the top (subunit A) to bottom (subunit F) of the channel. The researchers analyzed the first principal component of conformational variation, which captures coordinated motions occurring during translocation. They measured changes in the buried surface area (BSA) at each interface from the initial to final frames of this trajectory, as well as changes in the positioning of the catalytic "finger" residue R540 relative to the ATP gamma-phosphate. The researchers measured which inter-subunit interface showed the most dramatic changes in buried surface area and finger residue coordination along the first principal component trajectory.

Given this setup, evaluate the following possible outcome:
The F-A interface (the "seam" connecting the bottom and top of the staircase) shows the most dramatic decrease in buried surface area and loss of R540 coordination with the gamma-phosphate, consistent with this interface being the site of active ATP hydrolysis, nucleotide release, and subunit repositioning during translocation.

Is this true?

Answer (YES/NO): NO